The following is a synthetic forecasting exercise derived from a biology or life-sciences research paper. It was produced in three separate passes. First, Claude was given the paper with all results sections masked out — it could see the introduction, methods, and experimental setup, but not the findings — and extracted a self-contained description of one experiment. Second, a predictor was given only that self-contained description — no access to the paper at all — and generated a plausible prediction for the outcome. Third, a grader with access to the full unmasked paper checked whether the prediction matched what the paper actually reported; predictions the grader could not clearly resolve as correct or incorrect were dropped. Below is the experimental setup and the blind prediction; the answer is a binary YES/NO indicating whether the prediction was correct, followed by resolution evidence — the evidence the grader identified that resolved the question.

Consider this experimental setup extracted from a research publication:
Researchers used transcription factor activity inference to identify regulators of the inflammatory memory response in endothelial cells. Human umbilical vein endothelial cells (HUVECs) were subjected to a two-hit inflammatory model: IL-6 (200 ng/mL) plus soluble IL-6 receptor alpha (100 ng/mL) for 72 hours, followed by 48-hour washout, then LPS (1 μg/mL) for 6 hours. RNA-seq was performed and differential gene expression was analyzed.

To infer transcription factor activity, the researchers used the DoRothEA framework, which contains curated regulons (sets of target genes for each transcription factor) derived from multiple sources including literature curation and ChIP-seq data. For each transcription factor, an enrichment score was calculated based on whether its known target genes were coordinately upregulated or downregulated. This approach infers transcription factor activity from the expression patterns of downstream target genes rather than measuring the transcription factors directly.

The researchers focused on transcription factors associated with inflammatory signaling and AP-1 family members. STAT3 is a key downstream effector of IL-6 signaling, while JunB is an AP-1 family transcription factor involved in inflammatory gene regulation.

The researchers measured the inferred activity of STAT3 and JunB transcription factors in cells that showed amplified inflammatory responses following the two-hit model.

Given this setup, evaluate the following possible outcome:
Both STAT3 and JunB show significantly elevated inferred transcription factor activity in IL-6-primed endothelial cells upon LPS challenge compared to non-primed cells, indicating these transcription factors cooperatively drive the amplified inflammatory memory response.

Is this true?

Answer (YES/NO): NO